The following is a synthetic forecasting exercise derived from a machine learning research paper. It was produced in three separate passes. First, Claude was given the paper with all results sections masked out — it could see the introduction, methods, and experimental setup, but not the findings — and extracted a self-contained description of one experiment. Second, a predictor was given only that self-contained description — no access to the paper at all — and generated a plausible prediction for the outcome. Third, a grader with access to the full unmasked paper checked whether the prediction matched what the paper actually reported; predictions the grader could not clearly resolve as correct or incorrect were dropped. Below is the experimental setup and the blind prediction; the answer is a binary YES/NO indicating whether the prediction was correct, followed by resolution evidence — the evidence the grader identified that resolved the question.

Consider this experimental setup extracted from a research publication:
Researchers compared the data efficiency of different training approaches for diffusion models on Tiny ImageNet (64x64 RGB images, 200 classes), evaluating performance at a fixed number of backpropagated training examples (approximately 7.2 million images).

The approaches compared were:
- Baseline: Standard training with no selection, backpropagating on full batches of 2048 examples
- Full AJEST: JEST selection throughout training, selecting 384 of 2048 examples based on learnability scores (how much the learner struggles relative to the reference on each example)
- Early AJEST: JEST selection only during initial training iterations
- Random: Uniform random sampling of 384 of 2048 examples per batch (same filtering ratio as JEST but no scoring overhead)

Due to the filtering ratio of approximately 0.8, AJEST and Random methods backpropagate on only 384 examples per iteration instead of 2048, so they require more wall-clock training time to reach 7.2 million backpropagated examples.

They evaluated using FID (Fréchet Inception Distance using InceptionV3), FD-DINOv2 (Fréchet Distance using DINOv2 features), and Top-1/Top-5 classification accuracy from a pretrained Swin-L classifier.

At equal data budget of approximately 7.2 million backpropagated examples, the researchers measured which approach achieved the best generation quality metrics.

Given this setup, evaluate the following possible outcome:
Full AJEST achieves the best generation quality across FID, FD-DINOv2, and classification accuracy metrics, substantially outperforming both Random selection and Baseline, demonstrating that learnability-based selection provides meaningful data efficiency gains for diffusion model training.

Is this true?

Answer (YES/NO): NO